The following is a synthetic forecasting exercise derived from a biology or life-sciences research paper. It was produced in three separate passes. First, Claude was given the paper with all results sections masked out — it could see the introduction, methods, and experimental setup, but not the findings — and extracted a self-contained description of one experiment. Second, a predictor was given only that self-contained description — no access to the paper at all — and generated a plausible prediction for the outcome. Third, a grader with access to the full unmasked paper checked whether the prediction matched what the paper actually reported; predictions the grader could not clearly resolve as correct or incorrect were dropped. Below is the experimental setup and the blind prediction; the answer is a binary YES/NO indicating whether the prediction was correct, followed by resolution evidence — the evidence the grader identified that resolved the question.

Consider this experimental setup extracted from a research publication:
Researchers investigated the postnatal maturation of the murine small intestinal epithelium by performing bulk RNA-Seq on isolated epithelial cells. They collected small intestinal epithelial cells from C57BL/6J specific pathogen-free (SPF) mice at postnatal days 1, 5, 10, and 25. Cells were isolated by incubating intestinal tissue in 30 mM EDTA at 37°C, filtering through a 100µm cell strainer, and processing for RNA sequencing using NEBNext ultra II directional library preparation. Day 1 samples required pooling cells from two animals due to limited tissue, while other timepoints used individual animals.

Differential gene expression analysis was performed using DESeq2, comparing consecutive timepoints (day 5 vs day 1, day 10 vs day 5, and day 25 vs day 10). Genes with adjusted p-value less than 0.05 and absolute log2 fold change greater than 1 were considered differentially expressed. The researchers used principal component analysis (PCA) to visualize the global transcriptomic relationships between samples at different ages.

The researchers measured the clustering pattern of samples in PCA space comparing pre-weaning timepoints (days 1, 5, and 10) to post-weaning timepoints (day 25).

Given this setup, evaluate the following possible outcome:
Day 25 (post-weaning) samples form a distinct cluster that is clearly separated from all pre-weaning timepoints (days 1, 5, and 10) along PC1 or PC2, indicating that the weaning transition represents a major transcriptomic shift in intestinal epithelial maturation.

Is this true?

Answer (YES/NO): YES